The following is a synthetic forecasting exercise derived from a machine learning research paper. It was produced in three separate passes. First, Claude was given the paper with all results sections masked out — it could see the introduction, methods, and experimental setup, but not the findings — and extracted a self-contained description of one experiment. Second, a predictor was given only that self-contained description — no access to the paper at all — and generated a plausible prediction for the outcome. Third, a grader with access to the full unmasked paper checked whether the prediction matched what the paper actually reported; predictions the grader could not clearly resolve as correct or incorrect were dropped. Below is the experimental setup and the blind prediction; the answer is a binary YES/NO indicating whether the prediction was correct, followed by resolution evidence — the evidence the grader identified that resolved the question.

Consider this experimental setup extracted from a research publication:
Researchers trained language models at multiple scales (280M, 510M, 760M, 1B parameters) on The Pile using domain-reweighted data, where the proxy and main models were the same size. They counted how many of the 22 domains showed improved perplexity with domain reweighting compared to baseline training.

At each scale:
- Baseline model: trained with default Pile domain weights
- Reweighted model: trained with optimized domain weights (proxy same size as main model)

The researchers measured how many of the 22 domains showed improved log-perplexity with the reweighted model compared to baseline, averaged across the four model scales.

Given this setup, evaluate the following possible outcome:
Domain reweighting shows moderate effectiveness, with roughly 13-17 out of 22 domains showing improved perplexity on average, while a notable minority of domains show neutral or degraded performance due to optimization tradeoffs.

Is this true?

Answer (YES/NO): NO